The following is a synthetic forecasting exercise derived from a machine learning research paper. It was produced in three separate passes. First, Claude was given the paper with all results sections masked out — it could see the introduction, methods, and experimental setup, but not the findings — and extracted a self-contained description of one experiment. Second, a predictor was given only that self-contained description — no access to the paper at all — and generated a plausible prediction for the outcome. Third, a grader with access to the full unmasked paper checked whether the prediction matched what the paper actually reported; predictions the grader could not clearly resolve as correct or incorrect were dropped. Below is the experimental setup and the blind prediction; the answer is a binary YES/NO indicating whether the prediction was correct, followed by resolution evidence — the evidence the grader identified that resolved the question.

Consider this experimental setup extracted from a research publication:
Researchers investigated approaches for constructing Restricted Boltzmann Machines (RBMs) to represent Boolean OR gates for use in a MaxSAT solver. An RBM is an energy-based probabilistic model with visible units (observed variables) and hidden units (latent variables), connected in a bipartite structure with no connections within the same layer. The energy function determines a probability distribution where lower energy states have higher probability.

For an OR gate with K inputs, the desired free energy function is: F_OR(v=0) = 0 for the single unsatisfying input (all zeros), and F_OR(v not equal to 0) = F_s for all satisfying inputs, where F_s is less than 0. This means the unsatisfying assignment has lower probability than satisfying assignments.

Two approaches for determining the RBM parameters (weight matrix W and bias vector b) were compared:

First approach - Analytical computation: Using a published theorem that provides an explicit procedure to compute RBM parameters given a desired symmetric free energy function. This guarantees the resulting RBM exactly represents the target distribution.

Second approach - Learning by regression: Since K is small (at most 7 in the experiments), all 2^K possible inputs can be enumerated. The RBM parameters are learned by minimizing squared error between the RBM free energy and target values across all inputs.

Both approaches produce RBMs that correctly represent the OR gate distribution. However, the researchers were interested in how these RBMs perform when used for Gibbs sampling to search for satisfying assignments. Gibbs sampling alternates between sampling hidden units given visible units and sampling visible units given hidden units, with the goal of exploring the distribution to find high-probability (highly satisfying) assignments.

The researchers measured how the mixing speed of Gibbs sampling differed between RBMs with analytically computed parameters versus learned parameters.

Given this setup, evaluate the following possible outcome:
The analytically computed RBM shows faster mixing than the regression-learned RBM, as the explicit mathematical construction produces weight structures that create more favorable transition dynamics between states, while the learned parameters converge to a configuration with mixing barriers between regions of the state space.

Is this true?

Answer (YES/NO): NO